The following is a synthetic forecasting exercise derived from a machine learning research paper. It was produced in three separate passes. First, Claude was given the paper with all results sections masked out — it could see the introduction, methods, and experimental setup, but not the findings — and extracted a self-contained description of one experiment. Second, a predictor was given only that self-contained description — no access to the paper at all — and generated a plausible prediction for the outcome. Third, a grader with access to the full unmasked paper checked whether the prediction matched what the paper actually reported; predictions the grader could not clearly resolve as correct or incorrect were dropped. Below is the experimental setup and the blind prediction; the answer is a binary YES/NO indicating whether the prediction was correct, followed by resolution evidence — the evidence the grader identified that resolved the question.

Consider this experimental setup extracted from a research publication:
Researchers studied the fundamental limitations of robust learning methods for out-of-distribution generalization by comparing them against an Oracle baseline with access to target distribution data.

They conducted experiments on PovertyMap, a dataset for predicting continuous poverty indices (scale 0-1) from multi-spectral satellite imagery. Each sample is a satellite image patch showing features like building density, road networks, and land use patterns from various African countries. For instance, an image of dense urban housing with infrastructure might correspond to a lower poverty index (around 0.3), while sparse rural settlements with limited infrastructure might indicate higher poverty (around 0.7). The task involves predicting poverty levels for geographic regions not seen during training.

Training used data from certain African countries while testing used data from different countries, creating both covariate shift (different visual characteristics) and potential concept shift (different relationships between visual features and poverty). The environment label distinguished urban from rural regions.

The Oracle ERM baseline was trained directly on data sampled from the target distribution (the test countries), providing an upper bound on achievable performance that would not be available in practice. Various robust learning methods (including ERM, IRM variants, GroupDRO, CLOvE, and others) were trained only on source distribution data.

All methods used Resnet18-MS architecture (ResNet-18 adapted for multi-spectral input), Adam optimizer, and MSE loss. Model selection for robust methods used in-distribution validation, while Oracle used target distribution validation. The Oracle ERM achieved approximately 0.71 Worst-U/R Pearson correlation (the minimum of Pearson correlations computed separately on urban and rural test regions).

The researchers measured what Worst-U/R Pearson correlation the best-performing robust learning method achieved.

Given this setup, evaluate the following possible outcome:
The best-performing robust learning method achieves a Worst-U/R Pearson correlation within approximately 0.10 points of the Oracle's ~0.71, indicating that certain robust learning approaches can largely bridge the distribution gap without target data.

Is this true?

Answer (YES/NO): NO